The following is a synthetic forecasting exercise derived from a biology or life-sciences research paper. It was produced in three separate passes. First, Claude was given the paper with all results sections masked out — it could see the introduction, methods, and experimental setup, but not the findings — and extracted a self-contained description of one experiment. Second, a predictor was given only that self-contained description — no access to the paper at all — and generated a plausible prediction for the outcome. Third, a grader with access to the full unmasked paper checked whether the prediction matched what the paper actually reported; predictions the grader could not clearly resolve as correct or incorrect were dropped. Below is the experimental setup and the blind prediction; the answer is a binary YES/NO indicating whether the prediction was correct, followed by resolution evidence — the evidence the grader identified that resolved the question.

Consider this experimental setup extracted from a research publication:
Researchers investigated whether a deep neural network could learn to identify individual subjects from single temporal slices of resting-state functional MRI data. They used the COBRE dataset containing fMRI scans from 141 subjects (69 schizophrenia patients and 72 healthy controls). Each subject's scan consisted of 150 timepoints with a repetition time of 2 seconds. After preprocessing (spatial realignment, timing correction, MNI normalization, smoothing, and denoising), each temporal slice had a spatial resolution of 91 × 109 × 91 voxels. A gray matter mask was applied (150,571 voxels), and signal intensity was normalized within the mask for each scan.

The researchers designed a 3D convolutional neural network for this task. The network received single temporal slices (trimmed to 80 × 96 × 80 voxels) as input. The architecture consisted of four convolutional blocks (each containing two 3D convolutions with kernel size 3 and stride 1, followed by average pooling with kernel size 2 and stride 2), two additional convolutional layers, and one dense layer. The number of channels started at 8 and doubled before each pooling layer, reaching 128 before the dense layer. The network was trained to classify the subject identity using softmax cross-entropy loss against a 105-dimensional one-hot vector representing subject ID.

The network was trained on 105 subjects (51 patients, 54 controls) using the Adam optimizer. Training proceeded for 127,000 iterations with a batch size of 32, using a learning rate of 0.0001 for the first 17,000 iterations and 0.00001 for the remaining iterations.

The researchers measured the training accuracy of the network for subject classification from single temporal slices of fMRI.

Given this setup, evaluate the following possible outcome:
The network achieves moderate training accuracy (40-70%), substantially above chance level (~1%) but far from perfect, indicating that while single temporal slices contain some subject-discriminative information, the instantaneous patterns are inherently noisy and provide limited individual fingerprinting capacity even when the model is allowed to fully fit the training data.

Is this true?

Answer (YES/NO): NO